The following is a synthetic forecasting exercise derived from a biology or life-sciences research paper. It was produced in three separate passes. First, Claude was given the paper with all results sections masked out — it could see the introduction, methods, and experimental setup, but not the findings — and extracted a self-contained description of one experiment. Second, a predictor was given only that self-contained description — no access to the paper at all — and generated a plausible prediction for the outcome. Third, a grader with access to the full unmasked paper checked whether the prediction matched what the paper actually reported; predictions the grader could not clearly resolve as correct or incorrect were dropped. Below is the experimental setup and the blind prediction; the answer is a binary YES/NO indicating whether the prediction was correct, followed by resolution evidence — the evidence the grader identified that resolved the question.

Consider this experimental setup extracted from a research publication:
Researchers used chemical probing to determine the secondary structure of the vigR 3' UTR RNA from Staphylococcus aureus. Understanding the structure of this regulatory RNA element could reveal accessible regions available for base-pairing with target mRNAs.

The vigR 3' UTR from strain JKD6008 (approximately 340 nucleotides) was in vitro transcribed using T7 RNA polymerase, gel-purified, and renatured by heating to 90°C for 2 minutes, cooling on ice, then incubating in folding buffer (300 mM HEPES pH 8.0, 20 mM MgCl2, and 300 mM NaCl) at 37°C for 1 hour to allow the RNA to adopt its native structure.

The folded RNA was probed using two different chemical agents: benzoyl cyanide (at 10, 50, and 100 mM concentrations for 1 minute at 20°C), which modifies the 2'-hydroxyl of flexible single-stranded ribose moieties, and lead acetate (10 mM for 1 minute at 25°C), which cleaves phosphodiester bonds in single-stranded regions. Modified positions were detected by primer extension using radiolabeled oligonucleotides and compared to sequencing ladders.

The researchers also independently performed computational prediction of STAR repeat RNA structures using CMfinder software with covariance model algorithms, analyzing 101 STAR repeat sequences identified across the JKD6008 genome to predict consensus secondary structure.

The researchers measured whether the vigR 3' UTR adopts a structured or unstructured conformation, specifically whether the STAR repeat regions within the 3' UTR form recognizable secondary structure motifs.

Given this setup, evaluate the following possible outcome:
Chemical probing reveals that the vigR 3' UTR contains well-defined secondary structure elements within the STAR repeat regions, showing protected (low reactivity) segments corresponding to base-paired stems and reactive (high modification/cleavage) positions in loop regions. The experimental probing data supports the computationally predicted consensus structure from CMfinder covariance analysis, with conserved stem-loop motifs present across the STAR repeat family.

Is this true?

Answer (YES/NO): NO